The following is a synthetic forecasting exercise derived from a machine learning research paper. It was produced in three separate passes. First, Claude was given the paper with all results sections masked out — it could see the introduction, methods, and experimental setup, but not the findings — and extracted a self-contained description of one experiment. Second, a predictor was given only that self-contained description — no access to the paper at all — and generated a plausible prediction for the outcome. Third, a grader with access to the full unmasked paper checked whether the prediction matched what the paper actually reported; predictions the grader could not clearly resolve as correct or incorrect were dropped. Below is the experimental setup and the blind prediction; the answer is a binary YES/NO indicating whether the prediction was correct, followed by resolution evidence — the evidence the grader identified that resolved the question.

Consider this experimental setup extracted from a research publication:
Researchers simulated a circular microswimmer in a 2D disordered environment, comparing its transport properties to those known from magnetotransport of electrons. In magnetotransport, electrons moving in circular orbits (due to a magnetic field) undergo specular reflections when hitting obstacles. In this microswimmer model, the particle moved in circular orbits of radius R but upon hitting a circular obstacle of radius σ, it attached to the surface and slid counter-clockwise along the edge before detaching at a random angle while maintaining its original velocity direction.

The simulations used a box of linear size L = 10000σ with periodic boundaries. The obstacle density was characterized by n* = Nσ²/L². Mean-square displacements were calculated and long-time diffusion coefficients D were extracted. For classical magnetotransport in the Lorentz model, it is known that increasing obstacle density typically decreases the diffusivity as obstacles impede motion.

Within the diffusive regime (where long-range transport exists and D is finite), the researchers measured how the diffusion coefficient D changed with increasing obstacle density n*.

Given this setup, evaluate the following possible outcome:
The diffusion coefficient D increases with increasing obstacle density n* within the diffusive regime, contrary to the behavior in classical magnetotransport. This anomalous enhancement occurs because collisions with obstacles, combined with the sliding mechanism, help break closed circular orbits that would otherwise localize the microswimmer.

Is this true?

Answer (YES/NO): NO